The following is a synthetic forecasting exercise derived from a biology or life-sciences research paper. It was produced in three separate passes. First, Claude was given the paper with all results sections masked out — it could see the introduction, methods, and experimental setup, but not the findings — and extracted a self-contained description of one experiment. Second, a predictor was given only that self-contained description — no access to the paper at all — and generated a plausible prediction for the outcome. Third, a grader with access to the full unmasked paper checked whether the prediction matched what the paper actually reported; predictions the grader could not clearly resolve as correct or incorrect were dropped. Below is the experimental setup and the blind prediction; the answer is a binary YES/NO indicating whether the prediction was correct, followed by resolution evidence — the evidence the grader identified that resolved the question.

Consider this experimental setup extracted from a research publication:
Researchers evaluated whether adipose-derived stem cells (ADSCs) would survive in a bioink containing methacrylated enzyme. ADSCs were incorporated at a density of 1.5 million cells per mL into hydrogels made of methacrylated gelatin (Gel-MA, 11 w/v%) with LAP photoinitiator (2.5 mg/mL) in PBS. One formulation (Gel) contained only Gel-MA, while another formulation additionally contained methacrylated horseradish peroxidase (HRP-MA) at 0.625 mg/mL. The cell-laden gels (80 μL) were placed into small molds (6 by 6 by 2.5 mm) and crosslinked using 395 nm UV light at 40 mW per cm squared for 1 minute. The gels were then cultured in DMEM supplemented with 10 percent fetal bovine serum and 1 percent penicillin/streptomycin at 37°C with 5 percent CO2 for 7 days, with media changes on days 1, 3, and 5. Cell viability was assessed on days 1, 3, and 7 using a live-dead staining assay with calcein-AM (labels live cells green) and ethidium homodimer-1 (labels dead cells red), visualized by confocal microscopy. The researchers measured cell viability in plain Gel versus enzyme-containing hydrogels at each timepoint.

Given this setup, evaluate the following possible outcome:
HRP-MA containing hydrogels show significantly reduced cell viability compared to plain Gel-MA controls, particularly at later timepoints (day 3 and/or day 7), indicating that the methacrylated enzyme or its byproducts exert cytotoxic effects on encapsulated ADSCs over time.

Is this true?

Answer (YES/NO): NO